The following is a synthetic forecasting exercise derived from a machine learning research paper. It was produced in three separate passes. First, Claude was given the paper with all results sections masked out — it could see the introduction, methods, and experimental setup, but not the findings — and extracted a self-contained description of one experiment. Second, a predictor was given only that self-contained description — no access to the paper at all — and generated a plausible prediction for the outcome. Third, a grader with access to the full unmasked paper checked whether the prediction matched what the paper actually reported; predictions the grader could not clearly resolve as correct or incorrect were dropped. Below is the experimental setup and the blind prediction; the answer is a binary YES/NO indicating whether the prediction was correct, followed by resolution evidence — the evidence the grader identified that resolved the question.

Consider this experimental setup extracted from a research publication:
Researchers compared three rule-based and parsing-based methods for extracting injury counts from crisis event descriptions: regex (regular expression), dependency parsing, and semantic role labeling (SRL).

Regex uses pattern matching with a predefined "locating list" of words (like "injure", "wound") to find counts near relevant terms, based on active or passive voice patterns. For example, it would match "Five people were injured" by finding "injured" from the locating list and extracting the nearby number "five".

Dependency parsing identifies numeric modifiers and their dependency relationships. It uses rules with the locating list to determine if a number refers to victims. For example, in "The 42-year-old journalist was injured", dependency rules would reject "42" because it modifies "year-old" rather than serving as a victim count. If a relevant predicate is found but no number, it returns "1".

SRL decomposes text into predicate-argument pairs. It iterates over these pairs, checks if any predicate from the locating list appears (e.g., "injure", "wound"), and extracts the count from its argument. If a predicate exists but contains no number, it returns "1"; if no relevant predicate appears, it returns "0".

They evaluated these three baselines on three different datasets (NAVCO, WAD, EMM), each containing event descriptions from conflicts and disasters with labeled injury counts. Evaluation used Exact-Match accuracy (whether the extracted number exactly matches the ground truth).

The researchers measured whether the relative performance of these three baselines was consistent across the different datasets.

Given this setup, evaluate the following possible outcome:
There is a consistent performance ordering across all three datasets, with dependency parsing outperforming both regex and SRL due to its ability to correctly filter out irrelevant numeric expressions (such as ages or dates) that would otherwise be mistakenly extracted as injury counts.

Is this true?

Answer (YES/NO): NO